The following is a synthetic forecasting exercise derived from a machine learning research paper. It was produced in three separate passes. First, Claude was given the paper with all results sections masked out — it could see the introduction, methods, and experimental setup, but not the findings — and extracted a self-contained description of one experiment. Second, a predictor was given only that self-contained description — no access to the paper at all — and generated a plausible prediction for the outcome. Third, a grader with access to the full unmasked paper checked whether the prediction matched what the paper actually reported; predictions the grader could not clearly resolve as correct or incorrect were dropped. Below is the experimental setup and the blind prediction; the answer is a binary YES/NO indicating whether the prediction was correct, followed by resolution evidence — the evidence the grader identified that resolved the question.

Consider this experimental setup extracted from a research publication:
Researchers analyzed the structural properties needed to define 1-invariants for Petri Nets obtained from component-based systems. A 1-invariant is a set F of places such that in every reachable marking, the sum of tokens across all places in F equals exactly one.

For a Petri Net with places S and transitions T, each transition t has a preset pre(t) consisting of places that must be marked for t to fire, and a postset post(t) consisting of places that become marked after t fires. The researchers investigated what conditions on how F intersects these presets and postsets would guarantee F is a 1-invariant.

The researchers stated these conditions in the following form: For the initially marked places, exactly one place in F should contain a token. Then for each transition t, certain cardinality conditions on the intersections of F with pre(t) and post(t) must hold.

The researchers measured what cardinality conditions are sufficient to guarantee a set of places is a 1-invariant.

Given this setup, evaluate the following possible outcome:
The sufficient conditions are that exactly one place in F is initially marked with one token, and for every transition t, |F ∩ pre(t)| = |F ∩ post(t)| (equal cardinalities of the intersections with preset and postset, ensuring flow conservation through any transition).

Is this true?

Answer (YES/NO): NO